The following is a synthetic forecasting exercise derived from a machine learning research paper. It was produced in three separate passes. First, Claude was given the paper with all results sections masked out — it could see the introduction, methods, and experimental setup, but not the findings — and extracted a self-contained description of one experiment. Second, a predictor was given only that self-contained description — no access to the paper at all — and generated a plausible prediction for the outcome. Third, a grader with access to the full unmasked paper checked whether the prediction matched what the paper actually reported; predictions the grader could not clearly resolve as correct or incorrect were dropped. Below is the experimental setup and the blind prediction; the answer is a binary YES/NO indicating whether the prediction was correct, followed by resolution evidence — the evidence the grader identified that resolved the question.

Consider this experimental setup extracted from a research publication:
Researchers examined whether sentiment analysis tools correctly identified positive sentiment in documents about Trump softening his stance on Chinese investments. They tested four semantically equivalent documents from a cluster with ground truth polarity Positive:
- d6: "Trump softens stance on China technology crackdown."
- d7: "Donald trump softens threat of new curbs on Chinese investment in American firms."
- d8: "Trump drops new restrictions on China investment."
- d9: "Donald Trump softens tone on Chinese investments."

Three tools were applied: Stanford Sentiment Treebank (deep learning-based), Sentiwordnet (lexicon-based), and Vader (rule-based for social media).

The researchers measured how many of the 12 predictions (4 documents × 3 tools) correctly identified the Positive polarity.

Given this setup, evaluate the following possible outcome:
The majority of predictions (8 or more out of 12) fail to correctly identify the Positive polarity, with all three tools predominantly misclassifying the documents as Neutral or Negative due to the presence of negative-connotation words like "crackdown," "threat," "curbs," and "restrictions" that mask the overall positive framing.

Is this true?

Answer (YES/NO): YES